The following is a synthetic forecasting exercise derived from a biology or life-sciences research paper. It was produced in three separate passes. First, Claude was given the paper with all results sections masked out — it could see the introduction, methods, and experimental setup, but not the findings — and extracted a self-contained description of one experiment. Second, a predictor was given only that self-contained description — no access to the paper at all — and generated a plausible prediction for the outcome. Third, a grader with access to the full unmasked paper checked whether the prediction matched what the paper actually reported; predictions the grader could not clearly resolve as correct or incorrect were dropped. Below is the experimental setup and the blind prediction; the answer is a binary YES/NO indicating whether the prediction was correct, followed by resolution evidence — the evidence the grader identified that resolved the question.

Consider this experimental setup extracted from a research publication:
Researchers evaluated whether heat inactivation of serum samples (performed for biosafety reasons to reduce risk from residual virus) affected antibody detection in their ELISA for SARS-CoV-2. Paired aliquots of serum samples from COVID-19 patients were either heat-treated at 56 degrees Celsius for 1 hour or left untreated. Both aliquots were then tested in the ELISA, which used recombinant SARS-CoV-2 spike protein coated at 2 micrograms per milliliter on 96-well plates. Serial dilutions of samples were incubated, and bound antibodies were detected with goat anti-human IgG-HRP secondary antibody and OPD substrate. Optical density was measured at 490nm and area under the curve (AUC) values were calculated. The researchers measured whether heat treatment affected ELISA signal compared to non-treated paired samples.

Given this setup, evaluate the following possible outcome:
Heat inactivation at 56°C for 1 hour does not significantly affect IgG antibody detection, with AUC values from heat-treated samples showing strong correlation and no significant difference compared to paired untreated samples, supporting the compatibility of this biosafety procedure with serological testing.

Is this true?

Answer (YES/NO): YES